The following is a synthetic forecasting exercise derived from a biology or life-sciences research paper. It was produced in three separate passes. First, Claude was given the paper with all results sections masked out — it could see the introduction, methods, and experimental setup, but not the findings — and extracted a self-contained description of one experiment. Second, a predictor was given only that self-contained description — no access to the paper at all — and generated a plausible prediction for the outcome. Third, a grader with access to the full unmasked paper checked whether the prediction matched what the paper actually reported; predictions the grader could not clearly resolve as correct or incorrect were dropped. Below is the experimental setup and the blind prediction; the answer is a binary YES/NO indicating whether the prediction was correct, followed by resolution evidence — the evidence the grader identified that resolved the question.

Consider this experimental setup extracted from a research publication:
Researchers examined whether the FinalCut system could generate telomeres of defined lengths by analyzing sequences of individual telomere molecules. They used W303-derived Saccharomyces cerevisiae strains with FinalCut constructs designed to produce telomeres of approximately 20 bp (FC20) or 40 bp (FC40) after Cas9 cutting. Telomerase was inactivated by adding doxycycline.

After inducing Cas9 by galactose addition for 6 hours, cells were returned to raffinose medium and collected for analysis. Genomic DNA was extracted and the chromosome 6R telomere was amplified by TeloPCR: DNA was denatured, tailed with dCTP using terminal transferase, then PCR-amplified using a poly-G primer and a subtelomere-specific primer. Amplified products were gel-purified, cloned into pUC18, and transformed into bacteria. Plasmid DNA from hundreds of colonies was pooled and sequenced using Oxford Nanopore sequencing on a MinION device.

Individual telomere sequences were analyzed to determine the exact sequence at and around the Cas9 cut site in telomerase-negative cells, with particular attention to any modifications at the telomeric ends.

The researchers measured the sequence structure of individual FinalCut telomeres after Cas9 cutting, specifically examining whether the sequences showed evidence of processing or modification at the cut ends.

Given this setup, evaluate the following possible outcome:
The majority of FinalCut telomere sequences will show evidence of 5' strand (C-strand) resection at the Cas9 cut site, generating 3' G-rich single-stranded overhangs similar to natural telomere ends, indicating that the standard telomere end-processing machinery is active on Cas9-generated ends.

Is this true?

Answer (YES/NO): YES